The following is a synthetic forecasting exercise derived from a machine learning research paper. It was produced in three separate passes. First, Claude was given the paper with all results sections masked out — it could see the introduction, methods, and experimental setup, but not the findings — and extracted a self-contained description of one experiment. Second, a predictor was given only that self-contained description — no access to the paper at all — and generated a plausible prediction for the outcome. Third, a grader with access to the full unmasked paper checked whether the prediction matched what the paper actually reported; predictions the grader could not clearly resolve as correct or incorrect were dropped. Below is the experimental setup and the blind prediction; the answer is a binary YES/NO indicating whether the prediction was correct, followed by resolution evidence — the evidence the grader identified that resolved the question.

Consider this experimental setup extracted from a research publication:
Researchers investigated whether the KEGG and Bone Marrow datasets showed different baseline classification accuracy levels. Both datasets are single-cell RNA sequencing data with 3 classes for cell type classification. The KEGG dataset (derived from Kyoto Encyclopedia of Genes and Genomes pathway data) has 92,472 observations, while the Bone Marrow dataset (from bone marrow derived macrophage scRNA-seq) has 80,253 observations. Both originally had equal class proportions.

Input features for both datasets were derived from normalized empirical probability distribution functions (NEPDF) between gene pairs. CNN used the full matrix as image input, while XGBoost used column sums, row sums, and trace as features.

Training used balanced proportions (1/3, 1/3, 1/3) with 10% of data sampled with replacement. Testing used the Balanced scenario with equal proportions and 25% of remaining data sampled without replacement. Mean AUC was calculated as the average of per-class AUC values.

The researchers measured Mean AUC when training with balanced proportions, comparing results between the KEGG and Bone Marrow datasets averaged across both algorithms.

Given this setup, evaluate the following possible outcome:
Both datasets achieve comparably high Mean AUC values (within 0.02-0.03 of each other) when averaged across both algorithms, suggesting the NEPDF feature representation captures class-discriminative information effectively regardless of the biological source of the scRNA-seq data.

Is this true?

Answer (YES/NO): YES